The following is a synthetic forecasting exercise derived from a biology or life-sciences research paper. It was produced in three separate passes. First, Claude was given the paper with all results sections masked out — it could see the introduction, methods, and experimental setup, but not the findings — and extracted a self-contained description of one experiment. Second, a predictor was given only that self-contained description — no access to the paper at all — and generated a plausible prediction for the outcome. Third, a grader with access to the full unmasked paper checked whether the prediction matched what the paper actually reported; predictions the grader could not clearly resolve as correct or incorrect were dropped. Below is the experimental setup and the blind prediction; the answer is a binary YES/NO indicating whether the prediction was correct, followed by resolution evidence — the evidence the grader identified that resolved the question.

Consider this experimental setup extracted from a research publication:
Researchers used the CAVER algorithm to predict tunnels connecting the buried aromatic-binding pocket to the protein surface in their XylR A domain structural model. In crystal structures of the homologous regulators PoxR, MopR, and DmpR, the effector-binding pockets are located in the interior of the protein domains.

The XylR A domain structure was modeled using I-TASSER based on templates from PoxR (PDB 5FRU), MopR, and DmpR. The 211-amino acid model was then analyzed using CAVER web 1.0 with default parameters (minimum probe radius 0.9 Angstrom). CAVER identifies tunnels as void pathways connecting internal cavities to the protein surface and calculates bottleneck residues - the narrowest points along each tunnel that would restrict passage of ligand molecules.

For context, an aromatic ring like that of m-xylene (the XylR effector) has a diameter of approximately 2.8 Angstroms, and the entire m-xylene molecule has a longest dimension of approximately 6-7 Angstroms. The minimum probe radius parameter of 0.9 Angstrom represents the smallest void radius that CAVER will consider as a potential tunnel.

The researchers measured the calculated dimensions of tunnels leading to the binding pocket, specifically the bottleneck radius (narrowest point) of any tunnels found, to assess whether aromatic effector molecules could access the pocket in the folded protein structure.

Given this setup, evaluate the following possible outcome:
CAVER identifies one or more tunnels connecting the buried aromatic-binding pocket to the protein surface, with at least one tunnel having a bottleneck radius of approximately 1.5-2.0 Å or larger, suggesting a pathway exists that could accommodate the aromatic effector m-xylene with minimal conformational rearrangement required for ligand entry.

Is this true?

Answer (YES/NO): NO